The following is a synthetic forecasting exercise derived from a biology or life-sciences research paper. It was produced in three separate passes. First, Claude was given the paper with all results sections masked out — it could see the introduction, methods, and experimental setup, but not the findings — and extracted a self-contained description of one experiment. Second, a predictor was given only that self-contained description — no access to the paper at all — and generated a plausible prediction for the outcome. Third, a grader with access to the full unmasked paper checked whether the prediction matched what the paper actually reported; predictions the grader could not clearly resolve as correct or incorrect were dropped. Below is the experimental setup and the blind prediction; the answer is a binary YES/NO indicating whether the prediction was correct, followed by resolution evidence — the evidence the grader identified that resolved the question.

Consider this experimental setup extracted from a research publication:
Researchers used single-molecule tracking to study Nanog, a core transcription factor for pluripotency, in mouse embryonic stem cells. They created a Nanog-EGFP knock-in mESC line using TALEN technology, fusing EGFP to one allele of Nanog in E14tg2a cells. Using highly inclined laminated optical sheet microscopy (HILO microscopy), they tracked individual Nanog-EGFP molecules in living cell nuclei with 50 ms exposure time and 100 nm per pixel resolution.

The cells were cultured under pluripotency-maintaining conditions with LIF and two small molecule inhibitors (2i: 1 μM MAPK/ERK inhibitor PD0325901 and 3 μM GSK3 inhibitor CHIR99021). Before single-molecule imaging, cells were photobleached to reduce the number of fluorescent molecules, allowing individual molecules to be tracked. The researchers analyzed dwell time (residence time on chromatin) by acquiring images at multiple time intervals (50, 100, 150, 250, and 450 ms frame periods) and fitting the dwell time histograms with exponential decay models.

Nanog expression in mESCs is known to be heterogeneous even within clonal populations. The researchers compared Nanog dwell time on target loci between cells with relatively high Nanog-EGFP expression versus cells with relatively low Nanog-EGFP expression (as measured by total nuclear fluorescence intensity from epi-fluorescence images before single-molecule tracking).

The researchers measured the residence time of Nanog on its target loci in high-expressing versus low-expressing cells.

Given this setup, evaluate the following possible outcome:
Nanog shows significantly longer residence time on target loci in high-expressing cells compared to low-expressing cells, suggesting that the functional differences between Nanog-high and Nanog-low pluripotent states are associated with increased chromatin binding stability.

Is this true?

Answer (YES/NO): NO